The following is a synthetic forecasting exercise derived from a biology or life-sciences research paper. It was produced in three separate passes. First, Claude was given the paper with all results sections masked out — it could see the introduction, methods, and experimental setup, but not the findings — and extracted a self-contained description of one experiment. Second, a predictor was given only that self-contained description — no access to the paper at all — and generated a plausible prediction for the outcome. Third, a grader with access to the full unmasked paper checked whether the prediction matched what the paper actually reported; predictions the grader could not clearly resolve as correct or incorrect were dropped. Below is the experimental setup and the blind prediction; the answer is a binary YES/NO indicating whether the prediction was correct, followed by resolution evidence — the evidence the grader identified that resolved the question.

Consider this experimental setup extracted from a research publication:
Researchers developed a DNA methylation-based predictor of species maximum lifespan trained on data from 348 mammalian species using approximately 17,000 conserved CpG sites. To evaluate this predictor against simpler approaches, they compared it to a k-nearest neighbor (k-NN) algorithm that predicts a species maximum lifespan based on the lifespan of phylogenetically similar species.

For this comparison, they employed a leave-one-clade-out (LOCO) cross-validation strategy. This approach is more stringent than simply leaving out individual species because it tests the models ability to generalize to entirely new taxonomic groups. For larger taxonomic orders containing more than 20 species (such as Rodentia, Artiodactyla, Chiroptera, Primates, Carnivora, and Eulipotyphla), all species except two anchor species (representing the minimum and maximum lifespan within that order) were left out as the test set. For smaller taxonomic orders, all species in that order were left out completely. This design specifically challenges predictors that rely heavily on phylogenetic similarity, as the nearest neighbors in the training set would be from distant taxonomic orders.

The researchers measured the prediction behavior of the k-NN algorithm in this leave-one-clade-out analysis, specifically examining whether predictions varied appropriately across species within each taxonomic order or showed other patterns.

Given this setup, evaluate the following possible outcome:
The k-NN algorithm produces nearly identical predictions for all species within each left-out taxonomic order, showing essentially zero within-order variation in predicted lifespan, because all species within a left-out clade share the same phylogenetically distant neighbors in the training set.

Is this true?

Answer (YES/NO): YES